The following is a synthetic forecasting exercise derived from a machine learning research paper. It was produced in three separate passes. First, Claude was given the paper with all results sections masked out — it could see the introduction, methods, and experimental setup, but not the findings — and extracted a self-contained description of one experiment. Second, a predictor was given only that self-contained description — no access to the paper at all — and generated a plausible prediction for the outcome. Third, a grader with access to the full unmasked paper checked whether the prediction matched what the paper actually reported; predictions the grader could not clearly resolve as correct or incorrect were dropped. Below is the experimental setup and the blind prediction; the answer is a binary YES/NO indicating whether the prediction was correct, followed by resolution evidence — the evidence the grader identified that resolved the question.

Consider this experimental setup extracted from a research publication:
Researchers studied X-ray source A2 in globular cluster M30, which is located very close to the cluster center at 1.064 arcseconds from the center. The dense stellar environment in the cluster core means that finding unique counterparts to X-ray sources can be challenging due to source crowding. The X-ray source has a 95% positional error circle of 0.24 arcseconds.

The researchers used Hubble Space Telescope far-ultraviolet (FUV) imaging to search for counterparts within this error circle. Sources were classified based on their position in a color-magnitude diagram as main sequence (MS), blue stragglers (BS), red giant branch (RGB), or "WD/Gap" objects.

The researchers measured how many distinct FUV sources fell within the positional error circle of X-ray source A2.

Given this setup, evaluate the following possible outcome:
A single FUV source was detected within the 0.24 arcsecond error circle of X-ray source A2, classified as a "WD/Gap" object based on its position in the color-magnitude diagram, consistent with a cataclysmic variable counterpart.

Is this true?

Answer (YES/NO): NO